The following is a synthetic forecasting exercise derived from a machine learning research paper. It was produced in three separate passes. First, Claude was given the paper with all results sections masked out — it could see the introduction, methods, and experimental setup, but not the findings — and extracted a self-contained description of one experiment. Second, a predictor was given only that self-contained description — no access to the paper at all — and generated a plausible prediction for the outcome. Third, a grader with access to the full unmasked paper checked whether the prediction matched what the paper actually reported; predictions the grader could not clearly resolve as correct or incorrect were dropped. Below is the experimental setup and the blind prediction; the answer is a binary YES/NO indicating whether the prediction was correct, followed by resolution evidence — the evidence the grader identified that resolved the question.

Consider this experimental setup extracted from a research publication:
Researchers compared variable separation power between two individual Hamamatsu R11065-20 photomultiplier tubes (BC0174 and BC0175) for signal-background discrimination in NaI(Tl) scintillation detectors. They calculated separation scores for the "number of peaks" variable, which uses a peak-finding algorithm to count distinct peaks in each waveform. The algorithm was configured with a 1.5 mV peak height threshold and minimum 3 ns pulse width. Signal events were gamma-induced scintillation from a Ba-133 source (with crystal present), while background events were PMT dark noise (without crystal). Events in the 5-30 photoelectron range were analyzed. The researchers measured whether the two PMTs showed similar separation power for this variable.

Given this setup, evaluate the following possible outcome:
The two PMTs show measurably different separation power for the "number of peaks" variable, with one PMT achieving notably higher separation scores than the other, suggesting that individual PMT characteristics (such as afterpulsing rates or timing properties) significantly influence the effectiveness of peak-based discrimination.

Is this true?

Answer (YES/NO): YES